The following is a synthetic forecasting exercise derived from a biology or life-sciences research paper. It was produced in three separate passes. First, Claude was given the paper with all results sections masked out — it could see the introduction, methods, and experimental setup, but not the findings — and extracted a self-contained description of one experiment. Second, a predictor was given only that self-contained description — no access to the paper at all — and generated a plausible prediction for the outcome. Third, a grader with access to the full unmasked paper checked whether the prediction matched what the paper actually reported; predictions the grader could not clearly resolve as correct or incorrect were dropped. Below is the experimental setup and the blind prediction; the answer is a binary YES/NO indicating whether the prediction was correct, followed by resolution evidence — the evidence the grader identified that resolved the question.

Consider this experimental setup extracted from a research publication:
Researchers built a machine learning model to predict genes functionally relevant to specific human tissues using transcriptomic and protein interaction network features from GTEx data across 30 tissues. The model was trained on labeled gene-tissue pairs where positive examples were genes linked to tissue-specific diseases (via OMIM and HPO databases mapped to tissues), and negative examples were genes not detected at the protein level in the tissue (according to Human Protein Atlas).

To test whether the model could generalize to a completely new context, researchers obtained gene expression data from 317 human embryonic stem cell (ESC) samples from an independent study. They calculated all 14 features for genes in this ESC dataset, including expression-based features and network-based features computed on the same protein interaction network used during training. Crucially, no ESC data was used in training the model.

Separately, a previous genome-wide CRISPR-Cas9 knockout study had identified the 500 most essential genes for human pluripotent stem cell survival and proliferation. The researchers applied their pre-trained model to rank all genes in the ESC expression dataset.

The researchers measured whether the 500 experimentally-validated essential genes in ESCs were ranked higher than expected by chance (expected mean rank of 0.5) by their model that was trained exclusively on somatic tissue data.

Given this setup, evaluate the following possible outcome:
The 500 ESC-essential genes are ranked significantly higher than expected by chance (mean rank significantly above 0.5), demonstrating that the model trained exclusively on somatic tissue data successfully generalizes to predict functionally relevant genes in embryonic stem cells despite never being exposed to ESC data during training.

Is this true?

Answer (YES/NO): YES